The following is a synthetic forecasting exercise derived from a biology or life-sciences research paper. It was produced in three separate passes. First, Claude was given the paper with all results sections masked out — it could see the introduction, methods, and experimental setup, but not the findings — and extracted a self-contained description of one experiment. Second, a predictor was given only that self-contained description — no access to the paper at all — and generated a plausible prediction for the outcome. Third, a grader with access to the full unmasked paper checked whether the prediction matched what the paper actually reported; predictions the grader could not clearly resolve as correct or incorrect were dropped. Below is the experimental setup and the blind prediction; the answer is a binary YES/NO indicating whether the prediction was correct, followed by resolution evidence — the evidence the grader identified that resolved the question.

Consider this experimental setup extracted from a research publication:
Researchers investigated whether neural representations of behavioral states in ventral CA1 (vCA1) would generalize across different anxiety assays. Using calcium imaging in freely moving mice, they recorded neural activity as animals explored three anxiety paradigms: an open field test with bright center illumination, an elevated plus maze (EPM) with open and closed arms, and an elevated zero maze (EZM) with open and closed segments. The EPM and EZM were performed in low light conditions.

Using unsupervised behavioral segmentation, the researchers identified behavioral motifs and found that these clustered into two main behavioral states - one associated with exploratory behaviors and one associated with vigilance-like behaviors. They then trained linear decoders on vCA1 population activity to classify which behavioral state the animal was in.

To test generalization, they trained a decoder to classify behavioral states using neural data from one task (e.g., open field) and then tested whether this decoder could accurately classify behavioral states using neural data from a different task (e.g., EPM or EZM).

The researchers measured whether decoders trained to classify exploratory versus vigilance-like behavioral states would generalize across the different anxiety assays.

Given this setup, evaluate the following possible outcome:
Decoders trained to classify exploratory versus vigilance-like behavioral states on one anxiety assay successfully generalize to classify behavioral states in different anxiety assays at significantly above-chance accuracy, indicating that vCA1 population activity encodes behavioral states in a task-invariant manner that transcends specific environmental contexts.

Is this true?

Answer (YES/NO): YES